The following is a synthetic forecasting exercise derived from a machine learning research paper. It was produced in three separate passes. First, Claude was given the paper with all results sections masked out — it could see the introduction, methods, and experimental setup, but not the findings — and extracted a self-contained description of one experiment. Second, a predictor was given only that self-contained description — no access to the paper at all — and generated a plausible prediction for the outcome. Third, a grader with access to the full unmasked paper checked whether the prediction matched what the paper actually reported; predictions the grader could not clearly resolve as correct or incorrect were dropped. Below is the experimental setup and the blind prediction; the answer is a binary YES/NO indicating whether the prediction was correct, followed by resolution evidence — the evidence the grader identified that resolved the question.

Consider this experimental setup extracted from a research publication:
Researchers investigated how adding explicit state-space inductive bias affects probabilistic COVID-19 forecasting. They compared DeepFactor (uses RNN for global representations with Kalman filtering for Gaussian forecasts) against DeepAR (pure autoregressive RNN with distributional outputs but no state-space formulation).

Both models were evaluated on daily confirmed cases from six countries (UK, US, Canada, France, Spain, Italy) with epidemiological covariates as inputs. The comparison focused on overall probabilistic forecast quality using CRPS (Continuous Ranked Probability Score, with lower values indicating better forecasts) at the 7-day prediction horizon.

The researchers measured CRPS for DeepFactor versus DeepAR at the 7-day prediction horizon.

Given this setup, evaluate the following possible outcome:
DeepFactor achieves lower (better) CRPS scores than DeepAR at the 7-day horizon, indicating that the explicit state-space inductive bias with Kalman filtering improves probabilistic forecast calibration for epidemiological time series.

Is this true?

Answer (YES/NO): NO